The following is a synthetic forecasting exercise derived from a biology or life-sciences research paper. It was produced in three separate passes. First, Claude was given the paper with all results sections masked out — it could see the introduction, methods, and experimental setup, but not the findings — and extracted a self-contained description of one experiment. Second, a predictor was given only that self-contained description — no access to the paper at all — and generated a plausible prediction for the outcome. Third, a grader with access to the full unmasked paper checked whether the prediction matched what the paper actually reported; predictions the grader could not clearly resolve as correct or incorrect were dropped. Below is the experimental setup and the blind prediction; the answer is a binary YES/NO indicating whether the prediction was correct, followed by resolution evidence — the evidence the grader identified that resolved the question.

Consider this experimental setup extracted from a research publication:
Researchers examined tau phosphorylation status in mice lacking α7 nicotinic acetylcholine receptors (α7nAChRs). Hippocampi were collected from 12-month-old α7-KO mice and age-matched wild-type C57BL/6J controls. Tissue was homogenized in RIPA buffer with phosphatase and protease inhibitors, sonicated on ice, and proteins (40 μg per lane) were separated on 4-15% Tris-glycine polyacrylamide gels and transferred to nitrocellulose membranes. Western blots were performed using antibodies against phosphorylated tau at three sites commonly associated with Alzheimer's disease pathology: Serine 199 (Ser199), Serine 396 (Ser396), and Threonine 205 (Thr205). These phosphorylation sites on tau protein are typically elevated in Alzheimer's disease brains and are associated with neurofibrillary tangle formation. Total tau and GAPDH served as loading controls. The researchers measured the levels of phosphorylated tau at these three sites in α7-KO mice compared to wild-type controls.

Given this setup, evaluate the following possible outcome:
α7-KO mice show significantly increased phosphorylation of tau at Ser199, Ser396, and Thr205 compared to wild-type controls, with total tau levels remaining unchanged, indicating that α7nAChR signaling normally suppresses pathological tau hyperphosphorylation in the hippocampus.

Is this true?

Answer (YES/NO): YES